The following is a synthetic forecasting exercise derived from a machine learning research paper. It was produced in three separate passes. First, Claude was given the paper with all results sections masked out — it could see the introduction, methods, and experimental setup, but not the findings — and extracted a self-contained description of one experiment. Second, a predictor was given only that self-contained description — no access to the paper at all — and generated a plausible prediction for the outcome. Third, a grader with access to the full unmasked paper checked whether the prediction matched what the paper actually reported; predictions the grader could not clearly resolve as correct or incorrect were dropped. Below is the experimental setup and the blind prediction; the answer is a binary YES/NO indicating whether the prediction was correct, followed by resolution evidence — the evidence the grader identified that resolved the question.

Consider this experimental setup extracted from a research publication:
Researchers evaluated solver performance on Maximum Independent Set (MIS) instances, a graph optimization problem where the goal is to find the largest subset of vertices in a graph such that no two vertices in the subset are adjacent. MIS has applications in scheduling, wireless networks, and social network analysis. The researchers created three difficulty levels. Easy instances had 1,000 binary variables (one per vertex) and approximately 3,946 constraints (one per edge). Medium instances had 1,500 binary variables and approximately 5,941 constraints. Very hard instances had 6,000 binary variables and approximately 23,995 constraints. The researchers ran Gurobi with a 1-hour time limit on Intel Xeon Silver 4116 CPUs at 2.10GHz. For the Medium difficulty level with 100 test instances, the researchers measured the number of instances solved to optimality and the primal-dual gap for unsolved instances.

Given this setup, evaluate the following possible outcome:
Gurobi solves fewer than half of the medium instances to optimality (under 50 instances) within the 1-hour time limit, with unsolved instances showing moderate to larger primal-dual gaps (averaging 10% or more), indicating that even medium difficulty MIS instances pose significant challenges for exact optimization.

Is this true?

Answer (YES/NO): NO